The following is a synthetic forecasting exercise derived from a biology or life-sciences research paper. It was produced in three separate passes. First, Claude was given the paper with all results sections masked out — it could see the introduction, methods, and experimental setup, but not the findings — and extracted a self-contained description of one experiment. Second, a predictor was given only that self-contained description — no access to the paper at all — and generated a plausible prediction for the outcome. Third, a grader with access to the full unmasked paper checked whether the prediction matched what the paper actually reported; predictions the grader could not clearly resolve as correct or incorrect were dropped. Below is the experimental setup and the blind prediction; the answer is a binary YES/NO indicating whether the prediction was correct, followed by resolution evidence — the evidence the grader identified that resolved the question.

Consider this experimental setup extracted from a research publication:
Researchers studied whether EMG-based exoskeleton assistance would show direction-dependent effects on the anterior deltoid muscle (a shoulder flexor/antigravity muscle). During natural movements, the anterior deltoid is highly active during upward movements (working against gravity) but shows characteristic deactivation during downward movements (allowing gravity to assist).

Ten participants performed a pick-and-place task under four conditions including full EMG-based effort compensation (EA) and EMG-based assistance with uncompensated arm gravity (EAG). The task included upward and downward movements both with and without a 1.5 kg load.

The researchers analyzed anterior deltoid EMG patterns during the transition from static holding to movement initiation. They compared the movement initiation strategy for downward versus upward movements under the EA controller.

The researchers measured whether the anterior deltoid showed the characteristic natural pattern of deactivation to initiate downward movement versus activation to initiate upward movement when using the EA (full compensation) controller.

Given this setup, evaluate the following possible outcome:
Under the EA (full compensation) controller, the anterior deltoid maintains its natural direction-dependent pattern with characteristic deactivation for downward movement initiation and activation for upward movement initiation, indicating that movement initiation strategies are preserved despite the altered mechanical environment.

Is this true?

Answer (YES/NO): NO